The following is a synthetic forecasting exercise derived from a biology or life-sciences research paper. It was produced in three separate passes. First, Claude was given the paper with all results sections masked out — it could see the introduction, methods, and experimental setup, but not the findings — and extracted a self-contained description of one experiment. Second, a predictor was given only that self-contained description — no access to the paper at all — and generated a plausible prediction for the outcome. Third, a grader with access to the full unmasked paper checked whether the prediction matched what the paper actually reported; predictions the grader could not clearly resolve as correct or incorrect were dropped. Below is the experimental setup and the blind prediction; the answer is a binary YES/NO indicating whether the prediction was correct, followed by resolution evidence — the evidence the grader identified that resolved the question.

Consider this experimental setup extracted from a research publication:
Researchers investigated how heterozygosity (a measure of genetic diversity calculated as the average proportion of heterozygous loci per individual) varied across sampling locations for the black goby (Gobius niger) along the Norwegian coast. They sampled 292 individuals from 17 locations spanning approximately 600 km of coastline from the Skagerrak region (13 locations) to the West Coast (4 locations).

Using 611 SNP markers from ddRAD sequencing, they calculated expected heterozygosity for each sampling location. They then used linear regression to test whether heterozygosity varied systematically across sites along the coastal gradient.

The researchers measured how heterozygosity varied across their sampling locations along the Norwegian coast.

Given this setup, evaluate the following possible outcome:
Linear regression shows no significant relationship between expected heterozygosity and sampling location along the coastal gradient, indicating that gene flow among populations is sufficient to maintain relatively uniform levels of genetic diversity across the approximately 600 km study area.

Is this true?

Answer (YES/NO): NO